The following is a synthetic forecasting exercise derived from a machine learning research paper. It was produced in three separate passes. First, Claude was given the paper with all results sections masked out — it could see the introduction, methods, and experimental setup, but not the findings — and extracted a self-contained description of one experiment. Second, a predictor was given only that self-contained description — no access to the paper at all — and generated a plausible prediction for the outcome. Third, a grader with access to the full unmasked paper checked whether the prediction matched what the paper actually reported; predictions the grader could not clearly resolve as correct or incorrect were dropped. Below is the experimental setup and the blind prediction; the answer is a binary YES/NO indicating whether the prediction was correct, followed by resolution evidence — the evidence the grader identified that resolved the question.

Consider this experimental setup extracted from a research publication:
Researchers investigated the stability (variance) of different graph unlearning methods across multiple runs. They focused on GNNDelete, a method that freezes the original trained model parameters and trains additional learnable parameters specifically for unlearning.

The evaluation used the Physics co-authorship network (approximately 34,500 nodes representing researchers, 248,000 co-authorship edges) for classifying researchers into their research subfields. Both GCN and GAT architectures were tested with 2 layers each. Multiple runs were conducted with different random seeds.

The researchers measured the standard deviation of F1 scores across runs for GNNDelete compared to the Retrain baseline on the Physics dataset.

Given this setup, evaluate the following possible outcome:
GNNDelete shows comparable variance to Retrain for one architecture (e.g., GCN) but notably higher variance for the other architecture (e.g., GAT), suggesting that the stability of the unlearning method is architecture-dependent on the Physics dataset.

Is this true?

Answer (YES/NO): NO